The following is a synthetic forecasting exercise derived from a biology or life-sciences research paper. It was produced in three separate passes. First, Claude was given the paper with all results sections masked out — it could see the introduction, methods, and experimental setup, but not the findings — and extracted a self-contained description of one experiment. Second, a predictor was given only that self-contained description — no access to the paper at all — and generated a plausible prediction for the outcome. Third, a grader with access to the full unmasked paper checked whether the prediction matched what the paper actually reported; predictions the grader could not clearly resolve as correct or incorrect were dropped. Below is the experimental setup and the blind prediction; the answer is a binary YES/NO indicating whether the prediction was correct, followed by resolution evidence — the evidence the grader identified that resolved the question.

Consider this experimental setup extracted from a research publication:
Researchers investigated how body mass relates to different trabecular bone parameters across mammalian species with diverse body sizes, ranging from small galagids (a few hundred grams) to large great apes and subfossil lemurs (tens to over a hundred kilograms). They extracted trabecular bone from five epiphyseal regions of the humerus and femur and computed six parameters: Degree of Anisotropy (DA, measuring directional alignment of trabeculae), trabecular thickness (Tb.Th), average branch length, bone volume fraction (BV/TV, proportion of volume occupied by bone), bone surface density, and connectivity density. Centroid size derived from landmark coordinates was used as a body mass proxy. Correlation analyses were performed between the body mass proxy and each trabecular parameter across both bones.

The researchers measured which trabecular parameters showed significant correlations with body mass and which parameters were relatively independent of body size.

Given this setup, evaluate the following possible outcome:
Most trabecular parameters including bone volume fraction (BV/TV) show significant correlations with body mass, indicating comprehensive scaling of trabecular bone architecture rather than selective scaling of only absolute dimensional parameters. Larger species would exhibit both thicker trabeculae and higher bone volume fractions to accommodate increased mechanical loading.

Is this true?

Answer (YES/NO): NO